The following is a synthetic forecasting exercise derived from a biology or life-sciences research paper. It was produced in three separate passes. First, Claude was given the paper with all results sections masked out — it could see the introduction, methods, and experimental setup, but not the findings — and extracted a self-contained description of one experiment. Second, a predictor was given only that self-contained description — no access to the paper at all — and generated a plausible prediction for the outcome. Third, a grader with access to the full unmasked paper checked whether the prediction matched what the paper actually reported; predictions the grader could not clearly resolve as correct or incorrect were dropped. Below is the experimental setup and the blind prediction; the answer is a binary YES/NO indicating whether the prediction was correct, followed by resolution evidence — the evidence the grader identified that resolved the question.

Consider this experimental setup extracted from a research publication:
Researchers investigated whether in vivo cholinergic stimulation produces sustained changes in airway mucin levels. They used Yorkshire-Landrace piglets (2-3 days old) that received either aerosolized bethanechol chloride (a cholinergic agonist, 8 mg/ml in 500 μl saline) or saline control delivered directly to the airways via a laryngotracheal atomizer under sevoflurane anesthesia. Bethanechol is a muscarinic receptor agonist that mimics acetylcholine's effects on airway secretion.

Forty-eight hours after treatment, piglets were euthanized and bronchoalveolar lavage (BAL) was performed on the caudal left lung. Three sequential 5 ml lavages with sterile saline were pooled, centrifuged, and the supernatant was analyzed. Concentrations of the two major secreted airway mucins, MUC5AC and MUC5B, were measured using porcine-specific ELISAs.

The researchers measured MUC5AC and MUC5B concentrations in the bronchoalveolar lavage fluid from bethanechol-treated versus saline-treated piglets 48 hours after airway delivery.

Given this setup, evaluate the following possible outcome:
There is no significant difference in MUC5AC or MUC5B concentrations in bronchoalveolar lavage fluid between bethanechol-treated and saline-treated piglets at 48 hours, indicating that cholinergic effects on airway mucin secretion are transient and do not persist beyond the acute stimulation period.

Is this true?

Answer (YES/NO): NO